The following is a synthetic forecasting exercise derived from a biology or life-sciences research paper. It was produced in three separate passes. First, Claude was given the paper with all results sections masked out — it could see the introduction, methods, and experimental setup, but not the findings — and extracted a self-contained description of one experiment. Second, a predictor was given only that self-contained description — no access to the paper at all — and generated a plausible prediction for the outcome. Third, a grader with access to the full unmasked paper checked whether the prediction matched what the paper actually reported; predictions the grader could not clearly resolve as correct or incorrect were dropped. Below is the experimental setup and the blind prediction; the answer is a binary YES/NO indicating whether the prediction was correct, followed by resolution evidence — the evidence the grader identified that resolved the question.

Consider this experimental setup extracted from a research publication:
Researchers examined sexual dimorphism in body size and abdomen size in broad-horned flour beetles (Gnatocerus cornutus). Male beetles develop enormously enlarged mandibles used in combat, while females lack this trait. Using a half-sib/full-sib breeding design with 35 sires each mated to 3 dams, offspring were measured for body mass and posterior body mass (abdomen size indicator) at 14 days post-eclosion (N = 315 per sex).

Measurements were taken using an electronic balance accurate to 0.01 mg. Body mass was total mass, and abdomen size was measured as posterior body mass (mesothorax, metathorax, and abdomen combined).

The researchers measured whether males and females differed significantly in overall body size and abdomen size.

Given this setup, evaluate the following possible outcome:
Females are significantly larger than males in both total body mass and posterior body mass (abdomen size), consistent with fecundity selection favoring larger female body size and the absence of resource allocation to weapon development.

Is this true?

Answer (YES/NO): NO